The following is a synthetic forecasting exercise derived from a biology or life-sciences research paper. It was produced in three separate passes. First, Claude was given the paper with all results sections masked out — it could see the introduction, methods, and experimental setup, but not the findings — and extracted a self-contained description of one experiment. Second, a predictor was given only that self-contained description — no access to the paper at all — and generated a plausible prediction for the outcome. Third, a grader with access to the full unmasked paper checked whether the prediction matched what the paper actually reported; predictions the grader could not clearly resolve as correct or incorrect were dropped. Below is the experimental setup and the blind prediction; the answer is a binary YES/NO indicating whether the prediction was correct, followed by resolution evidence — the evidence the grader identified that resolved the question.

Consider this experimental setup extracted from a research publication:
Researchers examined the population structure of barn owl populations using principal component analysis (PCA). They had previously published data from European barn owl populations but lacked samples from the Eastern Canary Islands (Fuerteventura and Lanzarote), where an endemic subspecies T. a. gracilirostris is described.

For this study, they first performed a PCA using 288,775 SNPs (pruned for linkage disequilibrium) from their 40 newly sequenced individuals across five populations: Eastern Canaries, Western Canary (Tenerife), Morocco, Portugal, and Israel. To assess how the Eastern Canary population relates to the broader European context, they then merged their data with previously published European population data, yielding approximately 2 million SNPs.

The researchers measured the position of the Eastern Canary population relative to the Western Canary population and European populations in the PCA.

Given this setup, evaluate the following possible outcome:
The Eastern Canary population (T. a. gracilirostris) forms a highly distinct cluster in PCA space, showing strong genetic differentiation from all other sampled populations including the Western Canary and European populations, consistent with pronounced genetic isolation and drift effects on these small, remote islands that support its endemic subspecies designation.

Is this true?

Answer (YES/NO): NO